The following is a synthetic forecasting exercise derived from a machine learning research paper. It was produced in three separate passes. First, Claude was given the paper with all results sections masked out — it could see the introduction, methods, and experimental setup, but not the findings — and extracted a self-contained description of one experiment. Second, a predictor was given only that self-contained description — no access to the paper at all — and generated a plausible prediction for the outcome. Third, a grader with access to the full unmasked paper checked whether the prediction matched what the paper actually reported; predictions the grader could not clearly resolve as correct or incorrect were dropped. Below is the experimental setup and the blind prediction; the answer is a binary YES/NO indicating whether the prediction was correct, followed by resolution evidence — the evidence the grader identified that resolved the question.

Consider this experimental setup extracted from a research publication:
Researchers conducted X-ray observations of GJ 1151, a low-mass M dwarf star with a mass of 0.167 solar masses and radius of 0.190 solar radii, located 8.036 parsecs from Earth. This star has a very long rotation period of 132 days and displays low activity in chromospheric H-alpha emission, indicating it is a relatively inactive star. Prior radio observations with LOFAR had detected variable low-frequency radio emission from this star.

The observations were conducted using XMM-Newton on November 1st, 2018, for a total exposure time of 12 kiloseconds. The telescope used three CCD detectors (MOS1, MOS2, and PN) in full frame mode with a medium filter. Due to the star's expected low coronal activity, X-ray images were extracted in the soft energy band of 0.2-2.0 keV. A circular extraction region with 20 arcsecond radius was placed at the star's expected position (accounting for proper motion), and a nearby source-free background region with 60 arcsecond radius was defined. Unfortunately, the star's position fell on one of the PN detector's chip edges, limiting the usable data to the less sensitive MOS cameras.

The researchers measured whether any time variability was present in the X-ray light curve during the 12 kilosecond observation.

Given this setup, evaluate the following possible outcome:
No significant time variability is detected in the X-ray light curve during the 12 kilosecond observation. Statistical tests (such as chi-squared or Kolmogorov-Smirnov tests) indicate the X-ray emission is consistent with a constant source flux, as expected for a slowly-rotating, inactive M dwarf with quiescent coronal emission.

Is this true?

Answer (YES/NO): NO